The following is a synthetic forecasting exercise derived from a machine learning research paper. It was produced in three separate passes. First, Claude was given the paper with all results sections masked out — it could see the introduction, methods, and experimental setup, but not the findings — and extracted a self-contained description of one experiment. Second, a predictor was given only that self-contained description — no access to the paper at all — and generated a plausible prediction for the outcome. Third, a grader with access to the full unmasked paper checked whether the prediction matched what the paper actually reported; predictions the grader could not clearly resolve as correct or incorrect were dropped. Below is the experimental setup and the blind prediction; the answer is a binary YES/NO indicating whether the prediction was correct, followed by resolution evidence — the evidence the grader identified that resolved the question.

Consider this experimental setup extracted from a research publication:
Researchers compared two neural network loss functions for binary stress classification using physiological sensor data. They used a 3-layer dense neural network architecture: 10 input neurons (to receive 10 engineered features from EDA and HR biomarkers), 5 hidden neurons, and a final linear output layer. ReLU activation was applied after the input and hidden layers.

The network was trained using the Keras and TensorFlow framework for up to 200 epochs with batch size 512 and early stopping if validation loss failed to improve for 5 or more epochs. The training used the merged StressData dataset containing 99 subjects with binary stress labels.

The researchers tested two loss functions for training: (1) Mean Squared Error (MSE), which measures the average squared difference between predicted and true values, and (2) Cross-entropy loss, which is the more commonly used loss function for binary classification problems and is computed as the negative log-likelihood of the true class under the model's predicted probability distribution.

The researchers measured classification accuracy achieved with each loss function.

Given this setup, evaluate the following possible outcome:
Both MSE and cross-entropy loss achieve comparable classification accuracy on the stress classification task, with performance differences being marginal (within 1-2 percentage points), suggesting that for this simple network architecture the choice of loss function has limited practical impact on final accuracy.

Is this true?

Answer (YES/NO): NO